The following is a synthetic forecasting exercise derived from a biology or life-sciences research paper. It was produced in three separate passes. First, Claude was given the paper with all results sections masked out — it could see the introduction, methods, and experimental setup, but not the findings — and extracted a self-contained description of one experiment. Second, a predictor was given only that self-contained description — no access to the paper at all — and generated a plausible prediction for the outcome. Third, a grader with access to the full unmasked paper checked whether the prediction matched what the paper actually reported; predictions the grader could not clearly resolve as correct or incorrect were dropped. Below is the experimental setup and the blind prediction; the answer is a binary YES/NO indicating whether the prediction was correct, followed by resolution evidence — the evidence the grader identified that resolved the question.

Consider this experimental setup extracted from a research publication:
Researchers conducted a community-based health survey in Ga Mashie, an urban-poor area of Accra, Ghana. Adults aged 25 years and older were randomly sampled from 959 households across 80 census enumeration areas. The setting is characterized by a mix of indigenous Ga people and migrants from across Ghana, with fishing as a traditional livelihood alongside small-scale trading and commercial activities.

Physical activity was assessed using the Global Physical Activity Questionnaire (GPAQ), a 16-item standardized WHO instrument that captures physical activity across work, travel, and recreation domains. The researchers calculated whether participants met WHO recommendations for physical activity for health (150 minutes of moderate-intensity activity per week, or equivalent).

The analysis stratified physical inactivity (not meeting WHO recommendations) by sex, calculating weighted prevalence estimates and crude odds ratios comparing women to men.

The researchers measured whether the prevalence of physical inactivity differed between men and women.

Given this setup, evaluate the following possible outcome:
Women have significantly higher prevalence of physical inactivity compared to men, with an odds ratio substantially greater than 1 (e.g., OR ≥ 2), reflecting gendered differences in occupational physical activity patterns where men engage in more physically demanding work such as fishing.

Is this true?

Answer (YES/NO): YES